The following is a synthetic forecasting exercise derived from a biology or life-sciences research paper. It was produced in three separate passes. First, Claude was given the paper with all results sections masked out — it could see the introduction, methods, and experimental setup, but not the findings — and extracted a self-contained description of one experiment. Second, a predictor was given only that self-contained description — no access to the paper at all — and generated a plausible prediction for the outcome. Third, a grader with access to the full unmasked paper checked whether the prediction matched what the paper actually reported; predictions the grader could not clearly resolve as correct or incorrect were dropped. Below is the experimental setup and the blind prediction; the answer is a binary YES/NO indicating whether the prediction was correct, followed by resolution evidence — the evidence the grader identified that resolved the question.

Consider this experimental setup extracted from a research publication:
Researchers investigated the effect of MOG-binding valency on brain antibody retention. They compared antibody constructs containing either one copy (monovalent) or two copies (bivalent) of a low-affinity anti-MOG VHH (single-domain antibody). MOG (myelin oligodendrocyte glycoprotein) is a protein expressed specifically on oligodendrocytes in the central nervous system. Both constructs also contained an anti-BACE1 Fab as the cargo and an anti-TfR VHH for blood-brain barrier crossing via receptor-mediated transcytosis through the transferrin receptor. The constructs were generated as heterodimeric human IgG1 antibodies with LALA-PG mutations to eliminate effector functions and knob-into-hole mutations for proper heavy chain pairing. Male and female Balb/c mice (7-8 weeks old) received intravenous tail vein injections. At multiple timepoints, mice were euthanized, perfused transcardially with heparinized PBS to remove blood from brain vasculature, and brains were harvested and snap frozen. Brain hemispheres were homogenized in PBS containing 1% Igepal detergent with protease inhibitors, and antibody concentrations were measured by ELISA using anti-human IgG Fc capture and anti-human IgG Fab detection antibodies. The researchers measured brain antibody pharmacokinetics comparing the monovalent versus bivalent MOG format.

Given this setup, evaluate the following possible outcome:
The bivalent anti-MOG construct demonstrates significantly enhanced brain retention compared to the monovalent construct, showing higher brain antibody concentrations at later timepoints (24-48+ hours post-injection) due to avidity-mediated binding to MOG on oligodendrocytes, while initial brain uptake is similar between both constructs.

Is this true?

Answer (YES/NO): YES